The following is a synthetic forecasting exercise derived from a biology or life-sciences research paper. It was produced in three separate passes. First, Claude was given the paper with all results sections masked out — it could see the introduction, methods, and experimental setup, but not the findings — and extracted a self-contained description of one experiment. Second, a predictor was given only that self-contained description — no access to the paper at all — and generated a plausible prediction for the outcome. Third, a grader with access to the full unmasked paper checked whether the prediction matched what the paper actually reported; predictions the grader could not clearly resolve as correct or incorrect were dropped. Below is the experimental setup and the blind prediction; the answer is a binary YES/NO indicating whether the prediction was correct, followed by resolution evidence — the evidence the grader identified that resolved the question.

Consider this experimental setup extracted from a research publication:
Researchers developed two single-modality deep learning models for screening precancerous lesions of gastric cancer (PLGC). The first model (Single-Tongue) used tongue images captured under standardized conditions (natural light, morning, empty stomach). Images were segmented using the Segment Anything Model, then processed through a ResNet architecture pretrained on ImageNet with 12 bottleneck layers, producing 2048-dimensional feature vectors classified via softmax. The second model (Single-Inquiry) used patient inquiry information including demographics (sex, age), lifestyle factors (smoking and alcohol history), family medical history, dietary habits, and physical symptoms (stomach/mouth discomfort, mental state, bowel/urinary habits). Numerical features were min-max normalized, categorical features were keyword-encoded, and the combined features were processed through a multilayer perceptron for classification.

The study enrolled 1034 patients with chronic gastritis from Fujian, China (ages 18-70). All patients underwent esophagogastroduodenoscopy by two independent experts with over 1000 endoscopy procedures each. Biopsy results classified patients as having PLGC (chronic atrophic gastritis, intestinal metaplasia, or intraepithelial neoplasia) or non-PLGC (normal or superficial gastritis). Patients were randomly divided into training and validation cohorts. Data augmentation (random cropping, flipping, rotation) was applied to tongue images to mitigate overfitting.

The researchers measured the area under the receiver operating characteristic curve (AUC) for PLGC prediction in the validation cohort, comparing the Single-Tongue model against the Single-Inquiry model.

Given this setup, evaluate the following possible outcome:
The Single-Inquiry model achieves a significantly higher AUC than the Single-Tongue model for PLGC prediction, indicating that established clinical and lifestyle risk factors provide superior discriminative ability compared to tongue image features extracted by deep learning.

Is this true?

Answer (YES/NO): YES